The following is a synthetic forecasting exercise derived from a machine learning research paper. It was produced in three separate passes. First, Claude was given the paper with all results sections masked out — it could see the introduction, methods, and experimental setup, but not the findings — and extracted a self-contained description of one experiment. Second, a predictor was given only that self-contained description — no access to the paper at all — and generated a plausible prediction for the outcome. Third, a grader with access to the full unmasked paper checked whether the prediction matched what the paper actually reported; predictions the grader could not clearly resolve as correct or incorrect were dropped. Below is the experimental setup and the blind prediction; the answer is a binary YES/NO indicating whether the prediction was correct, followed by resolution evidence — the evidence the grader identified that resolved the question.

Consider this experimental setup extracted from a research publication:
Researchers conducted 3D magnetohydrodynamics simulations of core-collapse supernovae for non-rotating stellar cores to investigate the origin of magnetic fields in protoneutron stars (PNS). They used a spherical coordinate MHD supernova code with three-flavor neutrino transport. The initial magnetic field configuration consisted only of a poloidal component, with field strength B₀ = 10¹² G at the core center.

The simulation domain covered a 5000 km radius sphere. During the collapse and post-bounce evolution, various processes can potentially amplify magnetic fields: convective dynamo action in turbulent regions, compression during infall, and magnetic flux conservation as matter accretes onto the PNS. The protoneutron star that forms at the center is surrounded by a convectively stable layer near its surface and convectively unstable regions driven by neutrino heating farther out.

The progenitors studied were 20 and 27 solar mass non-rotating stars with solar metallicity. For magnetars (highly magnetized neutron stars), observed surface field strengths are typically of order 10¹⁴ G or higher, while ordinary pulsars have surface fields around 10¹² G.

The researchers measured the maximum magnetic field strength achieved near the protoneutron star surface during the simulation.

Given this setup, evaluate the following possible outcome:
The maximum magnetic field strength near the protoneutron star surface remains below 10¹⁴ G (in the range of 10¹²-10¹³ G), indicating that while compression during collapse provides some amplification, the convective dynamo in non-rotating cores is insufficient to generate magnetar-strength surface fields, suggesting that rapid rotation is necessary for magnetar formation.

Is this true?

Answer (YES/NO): NO